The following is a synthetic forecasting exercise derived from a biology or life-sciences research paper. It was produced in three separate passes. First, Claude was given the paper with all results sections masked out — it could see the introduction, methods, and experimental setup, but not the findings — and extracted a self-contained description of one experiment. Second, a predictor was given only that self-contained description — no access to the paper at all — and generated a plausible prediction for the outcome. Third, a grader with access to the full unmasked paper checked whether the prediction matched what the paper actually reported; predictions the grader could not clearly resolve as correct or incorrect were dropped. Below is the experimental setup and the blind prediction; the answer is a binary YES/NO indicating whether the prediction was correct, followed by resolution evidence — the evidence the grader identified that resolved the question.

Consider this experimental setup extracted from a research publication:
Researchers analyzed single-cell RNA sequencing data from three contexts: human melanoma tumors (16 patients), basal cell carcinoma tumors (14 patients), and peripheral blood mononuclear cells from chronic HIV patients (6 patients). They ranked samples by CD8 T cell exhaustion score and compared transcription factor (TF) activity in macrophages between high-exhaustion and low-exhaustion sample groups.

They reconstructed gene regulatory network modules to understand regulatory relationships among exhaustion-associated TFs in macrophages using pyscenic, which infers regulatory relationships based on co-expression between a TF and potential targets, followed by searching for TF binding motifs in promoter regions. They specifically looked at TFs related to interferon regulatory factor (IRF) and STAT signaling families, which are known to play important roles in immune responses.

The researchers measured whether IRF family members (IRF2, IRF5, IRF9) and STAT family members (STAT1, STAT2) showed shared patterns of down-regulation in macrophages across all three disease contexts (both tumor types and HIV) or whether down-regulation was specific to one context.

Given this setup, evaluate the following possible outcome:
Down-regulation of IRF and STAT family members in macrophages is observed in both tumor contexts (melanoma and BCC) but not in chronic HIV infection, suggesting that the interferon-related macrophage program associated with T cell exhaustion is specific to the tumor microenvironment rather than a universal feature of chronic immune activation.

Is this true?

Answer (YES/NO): NO